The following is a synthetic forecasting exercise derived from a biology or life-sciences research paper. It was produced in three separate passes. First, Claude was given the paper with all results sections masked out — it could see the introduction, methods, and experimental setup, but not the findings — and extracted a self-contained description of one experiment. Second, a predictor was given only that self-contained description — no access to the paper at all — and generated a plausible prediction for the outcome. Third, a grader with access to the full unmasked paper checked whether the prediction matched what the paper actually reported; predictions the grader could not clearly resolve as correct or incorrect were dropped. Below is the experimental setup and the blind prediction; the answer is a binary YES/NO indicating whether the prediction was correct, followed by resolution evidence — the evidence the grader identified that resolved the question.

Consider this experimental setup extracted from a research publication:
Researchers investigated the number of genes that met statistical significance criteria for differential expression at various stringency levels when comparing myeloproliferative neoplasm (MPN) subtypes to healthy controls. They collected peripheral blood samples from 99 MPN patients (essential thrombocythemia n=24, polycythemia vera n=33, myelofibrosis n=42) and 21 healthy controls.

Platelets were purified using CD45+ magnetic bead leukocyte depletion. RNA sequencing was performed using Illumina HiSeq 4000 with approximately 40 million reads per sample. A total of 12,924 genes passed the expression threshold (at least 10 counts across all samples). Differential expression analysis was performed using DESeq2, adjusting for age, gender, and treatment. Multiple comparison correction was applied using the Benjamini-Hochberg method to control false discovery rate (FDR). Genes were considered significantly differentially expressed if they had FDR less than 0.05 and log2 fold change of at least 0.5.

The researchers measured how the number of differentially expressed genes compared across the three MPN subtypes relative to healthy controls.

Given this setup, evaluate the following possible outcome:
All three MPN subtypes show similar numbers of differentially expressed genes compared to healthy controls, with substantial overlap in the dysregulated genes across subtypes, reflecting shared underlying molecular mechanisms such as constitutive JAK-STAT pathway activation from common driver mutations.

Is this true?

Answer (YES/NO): NO